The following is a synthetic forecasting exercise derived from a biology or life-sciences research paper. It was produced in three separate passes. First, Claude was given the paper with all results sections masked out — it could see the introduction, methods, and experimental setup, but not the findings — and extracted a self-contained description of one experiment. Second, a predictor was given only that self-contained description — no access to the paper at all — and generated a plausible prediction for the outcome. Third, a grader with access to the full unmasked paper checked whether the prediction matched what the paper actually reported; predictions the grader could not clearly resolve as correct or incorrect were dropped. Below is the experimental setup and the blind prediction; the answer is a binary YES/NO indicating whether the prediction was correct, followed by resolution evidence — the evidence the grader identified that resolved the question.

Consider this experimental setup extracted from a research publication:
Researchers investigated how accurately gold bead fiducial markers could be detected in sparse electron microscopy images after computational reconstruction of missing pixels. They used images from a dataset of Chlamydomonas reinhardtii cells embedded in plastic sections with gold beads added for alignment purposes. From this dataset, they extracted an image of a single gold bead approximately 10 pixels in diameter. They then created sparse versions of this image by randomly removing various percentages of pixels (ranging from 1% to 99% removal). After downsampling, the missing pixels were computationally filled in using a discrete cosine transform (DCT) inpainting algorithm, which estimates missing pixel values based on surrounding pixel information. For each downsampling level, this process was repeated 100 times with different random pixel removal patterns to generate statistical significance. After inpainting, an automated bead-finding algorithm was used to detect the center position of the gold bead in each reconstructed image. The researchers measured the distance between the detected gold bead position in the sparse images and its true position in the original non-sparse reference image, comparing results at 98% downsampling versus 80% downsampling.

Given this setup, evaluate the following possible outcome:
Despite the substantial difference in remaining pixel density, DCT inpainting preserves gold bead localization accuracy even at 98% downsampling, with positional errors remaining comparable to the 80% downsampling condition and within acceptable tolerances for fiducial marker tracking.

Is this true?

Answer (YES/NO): NO